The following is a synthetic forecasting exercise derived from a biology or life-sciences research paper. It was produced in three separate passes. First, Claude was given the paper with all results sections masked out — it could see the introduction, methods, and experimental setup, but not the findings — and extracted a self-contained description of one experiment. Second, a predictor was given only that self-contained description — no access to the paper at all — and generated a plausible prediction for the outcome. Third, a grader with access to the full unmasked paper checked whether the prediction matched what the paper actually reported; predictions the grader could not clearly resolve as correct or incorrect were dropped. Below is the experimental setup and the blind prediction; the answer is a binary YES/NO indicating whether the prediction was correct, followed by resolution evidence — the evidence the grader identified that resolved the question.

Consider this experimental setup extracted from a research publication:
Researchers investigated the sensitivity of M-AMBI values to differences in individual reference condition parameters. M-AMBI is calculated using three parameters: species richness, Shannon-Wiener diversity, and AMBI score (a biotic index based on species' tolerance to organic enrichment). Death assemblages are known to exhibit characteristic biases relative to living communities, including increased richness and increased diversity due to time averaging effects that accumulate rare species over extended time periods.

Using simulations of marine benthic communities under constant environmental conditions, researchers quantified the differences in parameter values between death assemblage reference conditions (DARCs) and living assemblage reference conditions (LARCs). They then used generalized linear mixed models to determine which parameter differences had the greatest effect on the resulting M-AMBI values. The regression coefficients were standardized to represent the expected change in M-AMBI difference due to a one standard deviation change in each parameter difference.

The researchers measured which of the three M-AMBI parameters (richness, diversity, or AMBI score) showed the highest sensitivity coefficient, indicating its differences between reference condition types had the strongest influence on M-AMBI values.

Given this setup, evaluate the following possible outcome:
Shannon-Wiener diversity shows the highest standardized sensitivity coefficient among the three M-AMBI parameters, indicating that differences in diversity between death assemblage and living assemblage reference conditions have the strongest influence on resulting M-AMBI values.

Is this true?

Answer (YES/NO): NO